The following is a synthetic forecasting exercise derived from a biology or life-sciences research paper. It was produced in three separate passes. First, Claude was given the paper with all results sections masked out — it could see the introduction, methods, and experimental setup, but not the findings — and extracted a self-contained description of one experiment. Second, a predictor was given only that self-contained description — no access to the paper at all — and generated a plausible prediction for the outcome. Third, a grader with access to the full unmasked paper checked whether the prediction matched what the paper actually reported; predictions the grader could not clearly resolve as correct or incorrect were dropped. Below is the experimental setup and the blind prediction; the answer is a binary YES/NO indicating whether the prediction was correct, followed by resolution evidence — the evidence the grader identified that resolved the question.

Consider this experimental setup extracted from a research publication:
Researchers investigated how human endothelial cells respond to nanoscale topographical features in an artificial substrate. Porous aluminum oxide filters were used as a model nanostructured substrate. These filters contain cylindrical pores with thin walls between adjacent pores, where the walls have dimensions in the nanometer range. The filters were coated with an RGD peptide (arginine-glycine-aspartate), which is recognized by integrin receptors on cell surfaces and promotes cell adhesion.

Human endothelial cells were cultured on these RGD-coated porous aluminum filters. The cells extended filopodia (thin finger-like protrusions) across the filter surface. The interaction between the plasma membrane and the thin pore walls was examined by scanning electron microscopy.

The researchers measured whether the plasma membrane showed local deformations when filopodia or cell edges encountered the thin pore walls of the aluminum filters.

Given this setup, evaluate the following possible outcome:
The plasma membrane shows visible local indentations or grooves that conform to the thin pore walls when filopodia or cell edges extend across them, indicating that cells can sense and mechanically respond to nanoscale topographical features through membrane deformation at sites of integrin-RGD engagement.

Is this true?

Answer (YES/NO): YES